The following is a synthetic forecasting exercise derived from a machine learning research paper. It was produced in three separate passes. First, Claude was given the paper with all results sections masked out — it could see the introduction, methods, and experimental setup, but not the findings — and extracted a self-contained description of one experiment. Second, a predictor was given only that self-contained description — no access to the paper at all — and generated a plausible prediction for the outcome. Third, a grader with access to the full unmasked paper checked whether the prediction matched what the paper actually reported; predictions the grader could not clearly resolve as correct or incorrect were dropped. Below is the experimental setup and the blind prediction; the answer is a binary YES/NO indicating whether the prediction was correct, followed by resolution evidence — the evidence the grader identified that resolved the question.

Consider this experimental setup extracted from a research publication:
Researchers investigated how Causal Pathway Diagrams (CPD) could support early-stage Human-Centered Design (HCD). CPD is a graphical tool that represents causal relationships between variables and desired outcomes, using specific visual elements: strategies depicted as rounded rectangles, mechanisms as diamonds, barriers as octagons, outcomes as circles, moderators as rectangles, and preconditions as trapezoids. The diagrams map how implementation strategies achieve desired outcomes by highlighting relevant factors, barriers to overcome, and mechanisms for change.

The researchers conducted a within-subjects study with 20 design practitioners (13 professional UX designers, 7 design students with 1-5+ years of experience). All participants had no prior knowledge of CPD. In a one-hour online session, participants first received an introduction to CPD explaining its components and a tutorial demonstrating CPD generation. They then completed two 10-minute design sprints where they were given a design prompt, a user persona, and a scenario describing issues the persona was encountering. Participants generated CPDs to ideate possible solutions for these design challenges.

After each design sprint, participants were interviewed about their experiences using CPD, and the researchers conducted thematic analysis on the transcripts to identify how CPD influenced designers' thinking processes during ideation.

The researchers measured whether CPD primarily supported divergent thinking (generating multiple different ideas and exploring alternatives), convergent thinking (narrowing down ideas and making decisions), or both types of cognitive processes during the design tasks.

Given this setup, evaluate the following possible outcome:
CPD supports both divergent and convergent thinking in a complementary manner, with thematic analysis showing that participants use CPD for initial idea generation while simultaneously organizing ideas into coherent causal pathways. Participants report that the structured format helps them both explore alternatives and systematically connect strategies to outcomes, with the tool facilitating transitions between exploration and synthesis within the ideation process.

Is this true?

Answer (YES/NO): YES